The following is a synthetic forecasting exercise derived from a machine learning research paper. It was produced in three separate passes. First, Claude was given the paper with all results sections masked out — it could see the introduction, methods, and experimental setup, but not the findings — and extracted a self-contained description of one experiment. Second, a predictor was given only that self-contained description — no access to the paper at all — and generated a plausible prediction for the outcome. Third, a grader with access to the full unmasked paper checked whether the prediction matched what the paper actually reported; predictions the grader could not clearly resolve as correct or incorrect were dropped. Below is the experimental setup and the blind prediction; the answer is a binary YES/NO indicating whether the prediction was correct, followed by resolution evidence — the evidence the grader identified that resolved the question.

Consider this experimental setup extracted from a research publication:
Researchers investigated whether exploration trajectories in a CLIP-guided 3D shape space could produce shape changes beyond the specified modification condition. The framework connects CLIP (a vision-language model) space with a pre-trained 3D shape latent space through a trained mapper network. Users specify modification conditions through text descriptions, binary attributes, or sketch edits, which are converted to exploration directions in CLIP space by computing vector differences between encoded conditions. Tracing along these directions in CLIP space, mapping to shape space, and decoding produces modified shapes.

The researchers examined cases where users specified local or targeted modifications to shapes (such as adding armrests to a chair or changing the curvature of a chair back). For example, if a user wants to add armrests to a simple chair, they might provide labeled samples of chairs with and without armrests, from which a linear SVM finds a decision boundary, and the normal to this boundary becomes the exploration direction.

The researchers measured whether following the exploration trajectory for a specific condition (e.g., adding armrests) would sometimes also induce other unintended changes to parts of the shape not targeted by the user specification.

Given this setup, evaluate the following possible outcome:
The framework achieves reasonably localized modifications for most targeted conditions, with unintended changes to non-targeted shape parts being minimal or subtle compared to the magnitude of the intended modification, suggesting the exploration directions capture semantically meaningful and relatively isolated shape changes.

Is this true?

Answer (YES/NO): NO